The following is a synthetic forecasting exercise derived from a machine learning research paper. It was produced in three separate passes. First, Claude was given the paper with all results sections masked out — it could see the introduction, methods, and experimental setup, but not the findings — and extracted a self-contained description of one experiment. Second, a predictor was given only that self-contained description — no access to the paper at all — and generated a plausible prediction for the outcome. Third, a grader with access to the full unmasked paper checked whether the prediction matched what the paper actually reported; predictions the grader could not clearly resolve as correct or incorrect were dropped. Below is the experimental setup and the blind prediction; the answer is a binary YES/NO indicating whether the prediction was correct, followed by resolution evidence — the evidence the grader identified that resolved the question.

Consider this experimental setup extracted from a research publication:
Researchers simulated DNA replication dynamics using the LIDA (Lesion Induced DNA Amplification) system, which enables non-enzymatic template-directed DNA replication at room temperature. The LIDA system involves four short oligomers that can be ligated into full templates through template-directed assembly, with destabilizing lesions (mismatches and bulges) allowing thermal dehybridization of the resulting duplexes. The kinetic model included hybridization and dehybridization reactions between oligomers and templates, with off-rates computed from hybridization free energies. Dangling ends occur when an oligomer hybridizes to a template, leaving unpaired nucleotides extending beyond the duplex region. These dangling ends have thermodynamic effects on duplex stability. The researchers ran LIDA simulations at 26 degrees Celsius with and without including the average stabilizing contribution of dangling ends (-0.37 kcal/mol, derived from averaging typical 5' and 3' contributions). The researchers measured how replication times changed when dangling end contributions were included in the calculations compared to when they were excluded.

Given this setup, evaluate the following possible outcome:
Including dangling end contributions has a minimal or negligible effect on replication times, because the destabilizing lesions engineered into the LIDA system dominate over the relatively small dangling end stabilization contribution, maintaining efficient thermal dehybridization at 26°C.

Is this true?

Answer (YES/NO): NO